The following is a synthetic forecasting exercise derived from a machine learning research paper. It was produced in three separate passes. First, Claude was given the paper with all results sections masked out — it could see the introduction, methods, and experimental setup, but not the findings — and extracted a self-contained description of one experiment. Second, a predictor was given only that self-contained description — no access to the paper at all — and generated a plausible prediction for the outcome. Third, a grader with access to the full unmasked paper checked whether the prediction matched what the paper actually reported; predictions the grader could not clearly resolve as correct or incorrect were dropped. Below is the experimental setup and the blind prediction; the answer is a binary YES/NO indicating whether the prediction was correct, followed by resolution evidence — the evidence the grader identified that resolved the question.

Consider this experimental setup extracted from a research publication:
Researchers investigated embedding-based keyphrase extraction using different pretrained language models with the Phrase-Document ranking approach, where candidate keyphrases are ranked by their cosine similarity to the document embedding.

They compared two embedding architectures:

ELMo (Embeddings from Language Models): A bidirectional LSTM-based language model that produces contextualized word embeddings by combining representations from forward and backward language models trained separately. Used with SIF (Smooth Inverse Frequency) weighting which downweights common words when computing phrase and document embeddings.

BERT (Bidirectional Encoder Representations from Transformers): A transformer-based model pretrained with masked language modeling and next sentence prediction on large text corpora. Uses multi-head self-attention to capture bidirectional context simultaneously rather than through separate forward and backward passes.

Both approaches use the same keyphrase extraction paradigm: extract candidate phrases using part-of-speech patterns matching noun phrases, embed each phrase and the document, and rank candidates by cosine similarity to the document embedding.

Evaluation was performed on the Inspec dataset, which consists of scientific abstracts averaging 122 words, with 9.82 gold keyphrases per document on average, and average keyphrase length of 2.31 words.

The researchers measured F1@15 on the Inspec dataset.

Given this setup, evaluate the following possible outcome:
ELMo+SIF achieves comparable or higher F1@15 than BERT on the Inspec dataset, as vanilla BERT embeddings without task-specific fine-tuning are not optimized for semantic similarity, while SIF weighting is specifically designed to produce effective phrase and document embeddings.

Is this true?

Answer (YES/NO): YES